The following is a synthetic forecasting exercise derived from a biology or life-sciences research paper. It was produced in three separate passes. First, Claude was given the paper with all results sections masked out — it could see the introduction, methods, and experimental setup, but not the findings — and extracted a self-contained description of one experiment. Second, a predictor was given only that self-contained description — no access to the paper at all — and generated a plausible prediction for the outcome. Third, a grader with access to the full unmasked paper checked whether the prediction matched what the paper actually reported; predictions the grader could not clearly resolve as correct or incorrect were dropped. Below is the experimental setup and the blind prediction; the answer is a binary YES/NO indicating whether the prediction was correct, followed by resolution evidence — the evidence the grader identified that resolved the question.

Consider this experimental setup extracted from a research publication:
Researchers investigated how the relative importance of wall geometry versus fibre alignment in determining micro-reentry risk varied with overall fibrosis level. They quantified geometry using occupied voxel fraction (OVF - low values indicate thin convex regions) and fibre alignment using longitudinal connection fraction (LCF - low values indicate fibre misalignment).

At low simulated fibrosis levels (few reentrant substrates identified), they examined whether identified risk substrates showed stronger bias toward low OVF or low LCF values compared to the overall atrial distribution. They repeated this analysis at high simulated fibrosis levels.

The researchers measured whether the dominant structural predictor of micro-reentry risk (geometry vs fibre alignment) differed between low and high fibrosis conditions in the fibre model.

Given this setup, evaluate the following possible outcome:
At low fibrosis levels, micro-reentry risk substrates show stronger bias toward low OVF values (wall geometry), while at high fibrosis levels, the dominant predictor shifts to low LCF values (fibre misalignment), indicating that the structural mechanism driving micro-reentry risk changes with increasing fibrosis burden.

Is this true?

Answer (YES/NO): NO